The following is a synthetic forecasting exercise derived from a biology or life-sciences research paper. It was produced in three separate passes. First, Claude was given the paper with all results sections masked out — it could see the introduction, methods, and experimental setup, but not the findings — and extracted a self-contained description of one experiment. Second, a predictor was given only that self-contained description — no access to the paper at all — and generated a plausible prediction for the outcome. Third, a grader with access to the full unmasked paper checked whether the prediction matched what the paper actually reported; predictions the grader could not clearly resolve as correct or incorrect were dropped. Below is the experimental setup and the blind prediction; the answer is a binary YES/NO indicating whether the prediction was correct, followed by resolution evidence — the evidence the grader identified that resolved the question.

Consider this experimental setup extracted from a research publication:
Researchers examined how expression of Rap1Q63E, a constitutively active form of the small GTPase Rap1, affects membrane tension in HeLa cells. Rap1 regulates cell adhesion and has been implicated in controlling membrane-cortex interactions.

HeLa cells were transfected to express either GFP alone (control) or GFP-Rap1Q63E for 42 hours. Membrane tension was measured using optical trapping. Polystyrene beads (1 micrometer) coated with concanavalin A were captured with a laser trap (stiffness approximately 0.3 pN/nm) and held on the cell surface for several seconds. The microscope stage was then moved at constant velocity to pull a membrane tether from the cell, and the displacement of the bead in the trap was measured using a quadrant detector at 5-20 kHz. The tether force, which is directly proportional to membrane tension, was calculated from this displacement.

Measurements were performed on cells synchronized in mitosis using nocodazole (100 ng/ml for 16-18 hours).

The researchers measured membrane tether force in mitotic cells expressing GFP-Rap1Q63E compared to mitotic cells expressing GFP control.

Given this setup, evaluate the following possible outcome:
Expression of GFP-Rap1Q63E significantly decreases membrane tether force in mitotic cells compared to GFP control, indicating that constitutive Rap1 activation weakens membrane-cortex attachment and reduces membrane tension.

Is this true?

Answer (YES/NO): NO